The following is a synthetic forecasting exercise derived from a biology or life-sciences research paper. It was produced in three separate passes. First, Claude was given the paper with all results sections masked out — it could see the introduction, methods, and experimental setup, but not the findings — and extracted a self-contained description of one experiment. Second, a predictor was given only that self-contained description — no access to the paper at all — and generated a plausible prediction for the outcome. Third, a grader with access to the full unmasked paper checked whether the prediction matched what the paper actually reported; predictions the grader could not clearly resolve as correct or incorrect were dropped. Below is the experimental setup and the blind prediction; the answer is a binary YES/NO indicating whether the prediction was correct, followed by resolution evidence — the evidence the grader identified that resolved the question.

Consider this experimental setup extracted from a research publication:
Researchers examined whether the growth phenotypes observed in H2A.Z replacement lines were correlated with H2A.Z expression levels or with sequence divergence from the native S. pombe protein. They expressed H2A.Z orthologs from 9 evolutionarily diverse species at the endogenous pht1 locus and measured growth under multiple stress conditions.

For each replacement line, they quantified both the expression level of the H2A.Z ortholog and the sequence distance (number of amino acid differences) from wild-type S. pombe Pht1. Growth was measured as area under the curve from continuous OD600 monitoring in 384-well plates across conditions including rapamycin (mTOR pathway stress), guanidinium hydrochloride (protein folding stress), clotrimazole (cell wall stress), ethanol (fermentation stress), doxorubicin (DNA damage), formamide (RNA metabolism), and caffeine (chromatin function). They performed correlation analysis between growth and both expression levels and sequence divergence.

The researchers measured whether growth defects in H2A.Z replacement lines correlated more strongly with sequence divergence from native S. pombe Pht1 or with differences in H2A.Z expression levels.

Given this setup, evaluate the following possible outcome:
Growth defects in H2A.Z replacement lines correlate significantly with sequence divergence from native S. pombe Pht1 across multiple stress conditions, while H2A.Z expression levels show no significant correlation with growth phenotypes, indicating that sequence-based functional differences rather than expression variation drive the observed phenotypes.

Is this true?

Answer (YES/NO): YES